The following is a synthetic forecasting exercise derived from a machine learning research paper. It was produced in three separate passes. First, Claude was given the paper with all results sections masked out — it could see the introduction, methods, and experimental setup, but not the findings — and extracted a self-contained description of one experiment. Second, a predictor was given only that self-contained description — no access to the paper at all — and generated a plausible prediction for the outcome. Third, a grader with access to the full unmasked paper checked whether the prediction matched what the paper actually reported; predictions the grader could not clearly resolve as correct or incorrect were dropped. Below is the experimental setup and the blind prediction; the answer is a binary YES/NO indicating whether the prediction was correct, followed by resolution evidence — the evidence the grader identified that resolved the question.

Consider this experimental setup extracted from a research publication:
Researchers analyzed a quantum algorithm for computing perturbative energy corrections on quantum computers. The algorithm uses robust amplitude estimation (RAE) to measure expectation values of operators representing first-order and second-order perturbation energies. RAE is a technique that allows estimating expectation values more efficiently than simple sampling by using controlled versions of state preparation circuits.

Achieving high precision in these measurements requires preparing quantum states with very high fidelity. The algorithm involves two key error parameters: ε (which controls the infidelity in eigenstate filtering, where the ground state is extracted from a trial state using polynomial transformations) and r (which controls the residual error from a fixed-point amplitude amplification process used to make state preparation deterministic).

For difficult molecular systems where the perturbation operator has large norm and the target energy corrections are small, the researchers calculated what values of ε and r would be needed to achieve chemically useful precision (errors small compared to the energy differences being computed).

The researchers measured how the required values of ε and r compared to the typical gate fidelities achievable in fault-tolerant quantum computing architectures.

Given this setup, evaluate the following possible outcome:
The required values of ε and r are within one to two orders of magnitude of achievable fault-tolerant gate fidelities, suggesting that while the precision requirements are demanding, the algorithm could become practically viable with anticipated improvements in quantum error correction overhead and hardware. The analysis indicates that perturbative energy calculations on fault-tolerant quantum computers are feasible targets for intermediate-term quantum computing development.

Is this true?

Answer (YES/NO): NO